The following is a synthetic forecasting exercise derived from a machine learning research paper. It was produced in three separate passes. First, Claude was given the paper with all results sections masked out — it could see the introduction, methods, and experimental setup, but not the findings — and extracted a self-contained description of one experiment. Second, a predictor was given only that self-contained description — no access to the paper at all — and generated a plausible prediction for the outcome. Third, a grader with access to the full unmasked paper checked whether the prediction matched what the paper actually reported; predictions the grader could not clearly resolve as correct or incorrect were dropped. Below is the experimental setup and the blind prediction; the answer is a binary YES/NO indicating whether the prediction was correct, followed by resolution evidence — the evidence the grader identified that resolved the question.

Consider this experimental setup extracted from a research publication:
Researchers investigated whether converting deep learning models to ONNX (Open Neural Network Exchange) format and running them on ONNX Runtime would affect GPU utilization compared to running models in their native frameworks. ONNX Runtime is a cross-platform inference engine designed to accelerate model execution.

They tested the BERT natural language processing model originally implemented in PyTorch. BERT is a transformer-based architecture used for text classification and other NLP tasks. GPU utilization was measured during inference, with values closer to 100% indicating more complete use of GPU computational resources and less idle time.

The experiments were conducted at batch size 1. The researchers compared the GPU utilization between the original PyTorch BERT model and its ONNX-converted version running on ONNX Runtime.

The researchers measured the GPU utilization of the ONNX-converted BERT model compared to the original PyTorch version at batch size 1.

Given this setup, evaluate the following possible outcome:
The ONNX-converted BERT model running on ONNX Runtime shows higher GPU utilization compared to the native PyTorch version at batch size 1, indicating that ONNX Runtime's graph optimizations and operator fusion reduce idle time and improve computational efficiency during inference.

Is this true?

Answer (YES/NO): YES